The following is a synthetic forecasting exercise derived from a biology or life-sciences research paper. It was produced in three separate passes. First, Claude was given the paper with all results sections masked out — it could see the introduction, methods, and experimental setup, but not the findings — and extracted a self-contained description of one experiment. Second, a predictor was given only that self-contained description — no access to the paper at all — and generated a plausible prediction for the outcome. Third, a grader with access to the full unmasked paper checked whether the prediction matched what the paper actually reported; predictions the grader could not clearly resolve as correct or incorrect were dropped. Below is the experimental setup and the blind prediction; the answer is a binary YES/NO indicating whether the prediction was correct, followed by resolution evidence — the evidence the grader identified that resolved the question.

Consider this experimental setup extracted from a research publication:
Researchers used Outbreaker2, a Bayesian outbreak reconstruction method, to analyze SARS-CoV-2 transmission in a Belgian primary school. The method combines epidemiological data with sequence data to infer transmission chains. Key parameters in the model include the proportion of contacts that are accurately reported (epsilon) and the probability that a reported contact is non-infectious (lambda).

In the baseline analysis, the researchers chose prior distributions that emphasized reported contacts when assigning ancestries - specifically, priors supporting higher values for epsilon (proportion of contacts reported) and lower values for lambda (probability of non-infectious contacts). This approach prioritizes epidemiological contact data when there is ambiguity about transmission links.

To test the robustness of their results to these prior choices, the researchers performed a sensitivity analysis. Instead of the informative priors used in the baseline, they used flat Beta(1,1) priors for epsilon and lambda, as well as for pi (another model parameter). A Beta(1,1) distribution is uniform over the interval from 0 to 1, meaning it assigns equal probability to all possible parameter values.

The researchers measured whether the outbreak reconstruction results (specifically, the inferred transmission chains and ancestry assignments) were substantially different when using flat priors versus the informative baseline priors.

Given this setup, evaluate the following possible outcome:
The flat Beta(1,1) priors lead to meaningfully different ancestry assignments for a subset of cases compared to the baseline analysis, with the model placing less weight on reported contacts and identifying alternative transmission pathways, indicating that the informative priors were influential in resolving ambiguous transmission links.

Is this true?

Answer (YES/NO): NO